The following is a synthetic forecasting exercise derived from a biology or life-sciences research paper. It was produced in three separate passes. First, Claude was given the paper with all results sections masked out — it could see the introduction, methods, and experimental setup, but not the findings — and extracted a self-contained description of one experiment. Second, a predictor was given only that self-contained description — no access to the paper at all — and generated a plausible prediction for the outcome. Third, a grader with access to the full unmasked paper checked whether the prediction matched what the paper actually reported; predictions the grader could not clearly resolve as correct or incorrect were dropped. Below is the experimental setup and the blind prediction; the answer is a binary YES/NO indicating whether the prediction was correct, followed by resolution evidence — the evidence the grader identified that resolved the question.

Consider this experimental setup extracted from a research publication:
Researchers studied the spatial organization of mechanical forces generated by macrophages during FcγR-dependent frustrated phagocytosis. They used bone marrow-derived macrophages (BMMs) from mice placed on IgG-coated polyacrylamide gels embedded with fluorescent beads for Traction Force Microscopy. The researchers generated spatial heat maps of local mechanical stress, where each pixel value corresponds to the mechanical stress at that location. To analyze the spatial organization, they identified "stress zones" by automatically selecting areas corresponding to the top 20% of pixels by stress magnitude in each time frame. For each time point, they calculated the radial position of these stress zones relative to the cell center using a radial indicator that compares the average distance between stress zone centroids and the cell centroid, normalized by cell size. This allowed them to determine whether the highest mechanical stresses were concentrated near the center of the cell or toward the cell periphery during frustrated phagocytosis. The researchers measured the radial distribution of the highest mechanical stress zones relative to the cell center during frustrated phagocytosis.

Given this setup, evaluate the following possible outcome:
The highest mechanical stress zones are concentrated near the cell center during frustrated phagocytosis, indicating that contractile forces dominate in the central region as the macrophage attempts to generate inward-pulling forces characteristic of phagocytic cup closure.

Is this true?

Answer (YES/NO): NO